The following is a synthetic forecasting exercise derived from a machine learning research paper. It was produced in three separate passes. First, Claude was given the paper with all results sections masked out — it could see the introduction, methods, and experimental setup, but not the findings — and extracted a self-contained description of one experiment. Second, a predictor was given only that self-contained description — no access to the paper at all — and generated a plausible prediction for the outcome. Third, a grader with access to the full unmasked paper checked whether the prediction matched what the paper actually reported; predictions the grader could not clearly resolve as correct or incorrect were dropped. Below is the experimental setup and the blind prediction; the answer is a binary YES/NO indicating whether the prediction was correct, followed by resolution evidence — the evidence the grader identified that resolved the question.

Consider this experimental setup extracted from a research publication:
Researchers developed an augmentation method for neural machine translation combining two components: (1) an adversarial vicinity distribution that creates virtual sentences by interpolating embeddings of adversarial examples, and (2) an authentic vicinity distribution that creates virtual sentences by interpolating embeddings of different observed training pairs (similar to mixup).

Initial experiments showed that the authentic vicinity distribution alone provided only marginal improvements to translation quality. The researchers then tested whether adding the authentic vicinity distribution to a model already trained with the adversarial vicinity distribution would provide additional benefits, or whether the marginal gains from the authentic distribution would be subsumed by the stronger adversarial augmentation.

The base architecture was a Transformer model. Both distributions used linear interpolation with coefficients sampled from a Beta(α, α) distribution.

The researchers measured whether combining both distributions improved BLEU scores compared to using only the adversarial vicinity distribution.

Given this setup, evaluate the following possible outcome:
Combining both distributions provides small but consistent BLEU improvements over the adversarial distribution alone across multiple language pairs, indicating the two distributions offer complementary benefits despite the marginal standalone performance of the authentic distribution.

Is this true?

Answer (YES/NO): NO